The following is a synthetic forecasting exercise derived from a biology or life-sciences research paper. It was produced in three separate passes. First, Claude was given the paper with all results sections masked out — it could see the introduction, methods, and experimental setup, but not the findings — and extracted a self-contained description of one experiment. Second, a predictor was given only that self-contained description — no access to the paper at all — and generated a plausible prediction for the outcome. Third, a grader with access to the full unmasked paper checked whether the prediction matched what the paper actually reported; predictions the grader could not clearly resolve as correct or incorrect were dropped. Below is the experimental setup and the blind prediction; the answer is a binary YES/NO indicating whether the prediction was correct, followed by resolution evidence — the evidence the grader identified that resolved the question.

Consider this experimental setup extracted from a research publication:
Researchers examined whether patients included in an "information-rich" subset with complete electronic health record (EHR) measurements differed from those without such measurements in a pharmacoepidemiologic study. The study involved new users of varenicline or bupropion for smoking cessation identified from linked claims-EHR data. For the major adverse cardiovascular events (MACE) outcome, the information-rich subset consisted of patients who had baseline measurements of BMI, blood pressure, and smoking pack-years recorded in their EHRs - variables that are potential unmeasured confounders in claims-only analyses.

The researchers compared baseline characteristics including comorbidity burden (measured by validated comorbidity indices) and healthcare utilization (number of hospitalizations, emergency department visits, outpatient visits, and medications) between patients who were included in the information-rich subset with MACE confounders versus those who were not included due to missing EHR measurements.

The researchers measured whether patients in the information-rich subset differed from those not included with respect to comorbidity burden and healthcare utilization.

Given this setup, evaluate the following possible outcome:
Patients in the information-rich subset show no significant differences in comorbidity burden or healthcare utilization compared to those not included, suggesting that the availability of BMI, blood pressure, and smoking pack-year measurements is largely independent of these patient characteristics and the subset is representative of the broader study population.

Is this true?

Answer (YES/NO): NO